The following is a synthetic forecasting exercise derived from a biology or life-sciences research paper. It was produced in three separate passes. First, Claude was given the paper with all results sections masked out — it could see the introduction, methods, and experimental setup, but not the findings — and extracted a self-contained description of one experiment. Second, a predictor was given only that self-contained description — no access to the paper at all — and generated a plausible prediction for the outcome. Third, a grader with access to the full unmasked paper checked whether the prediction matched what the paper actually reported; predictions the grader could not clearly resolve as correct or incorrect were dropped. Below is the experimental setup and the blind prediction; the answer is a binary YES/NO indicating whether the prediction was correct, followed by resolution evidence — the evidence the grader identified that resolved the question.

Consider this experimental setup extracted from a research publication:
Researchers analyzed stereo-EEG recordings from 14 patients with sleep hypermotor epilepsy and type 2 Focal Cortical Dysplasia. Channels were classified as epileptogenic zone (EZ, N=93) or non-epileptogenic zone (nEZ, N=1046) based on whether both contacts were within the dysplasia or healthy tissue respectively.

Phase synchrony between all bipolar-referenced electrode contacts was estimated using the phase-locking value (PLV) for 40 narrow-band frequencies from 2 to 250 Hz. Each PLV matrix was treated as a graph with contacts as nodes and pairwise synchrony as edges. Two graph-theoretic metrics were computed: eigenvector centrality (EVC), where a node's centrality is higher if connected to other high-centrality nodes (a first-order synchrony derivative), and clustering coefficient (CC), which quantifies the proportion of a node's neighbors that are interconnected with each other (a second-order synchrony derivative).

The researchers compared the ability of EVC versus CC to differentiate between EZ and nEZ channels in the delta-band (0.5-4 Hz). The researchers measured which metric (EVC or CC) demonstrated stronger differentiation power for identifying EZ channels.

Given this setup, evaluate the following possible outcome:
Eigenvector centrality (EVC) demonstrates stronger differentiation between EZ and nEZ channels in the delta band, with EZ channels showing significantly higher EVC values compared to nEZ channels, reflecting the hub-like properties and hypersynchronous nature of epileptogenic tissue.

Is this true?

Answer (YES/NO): YES